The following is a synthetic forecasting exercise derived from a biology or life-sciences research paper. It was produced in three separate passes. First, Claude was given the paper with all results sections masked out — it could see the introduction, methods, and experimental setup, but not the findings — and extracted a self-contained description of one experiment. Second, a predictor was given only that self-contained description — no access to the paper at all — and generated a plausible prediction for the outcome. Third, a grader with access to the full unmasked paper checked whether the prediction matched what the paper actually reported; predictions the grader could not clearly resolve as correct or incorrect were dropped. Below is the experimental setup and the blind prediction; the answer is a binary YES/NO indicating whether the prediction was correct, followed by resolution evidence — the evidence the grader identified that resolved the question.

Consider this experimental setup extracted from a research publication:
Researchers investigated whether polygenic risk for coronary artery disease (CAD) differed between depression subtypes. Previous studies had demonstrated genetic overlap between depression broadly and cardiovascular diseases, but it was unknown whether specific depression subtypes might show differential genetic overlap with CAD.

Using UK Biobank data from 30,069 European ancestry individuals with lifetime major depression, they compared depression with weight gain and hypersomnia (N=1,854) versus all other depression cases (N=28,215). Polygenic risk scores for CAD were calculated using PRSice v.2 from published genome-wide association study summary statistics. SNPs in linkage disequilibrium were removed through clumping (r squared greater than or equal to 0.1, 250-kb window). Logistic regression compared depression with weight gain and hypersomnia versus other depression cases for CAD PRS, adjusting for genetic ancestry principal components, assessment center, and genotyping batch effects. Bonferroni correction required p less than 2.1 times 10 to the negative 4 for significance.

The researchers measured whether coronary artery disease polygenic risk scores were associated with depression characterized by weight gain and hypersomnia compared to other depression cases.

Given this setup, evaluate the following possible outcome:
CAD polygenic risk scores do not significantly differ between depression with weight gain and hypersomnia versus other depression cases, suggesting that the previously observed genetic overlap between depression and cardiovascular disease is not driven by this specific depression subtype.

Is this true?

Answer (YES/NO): YES